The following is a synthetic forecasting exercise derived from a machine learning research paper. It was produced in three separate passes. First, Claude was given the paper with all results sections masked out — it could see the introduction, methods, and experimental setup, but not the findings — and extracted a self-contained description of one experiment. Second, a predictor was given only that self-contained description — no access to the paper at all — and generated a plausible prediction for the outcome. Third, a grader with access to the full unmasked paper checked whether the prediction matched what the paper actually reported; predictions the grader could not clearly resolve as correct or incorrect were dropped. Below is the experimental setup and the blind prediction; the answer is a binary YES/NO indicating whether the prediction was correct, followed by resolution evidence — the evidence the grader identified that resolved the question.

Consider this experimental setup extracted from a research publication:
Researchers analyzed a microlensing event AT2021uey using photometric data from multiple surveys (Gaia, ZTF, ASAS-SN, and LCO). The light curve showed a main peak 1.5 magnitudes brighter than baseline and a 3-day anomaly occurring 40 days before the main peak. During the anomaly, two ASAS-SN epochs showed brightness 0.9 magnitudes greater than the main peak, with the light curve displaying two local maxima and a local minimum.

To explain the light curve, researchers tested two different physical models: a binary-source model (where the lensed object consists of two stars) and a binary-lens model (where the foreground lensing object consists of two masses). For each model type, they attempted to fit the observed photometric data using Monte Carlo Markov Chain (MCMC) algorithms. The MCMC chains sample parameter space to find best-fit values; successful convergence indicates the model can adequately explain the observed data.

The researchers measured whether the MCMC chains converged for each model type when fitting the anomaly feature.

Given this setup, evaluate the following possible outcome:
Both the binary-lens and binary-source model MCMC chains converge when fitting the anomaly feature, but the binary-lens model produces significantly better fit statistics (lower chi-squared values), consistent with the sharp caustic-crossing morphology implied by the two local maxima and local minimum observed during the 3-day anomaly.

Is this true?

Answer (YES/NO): NO